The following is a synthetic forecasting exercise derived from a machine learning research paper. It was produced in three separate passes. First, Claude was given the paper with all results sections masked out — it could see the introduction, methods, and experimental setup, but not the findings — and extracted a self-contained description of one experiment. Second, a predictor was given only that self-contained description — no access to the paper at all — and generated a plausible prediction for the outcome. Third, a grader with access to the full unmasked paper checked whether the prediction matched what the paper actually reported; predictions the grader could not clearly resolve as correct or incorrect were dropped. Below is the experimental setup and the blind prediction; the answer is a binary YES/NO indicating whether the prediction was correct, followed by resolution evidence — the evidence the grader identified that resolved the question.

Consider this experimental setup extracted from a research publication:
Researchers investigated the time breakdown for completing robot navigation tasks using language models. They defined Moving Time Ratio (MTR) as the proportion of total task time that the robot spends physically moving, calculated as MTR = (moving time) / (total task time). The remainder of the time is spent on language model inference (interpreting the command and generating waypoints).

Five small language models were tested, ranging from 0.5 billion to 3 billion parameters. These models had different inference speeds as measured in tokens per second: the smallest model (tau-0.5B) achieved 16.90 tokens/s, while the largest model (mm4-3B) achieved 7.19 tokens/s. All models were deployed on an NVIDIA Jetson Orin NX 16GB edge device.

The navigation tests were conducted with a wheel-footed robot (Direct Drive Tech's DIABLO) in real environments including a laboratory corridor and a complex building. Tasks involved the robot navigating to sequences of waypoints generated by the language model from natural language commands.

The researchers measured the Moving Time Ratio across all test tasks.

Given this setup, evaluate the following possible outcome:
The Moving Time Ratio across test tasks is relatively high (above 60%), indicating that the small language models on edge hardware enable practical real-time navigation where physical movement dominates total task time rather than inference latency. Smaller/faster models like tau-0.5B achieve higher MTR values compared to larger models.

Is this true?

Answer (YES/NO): YES